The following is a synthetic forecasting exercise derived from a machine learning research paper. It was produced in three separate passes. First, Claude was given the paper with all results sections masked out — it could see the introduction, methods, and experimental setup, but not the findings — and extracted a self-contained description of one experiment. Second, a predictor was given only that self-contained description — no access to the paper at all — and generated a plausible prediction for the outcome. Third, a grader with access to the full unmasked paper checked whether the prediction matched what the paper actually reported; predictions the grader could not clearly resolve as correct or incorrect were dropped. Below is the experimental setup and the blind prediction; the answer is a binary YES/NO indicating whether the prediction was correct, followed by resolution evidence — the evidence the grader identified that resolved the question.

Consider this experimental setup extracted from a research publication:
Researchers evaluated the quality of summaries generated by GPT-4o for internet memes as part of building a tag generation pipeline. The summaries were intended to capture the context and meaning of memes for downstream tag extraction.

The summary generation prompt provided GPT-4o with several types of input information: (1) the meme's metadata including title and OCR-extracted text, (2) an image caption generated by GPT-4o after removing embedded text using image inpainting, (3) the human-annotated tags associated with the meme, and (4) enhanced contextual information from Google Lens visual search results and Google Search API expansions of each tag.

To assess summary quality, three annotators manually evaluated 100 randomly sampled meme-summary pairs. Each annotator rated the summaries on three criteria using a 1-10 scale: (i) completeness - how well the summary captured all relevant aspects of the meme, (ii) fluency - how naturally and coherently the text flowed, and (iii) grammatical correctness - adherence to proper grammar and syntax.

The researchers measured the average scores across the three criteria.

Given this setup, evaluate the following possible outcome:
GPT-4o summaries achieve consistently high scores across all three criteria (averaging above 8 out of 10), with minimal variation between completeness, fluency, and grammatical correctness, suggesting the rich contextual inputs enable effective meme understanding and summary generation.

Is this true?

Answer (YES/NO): NO